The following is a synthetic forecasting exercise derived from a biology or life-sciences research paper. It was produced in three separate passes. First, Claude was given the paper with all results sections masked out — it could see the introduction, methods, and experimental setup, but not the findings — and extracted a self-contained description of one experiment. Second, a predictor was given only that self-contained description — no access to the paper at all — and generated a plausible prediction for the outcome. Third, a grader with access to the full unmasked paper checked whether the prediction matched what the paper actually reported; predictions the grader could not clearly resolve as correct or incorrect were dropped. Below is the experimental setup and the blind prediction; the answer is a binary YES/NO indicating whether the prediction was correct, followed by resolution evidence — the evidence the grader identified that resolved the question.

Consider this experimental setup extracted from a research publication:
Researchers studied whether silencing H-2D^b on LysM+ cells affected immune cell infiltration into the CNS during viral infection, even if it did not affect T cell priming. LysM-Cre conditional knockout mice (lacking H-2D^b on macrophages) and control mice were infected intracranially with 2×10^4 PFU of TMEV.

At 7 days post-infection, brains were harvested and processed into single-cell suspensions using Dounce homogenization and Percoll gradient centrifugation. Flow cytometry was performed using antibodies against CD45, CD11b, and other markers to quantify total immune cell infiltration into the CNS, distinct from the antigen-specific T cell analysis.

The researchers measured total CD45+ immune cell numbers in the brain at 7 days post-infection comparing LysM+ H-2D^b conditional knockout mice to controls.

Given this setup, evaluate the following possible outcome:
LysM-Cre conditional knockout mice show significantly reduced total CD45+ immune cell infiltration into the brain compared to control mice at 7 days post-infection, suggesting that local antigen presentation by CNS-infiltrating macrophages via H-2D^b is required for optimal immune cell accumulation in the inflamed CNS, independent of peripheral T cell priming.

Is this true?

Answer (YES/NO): YES